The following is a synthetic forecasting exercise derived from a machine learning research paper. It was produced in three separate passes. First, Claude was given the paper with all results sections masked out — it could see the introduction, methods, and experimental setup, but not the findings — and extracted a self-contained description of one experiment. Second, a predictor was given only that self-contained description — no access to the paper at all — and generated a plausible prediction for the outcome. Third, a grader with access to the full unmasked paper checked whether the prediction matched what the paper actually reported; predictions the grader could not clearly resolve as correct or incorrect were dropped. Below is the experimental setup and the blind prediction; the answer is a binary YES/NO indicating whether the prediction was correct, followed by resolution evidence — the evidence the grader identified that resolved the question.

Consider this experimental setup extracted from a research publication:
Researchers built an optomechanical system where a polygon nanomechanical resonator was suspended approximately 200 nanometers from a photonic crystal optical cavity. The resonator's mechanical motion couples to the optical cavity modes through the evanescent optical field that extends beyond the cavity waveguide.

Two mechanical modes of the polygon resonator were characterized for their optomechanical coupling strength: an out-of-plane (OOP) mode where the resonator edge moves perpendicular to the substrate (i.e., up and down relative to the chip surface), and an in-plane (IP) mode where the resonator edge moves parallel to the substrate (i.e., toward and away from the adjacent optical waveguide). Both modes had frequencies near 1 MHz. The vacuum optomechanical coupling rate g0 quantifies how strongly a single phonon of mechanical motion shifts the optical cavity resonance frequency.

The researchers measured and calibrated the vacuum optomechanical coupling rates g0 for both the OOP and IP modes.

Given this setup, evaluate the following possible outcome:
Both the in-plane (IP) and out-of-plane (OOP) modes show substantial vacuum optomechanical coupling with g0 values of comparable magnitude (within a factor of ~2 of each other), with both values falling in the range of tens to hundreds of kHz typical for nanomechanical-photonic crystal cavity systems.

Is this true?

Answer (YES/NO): NO